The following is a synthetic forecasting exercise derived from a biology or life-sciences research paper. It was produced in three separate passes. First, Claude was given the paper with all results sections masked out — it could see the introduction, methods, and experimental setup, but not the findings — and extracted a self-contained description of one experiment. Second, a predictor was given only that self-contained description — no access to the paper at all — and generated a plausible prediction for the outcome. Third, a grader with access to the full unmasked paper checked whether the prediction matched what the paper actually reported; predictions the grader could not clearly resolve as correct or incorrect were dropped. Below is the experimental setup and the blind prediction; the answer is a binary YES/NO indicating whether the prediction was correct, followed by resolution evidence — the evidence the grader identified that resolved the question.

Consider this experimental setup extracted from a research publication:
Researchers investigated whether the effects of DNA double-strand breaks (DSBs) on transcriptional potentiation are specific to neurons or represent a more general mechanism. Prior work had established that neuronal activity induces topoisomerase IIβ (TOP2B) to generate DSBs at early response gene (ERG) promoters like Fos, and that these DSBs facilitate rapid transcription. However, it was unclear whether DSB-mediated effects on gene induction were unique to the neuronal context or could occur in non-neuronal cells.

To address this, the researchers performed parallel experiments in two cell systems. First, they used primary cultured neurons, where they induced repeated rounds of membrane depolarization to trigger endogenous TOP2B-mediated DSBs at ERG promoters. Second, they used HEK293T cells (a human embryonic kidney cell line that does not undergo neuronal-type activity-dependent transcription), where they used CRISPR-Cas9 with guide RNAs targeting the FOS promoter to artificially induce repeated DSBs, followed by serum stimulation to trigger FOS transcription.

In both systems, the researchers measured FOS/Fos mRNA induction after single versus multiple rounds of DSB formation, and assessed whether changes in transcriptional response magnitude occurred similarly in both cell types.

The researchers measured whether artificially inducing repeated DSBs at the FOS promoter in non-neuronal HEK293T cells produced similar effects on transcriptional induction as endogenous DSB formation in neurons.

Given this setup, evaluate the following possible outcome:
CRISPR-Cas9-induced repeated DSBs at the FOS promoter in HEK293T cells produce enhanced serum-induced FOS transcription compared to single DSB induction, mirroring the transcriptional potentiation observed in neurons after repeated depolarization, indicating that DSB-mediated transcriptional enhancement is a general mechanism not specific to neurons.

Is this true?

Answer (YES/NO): YES